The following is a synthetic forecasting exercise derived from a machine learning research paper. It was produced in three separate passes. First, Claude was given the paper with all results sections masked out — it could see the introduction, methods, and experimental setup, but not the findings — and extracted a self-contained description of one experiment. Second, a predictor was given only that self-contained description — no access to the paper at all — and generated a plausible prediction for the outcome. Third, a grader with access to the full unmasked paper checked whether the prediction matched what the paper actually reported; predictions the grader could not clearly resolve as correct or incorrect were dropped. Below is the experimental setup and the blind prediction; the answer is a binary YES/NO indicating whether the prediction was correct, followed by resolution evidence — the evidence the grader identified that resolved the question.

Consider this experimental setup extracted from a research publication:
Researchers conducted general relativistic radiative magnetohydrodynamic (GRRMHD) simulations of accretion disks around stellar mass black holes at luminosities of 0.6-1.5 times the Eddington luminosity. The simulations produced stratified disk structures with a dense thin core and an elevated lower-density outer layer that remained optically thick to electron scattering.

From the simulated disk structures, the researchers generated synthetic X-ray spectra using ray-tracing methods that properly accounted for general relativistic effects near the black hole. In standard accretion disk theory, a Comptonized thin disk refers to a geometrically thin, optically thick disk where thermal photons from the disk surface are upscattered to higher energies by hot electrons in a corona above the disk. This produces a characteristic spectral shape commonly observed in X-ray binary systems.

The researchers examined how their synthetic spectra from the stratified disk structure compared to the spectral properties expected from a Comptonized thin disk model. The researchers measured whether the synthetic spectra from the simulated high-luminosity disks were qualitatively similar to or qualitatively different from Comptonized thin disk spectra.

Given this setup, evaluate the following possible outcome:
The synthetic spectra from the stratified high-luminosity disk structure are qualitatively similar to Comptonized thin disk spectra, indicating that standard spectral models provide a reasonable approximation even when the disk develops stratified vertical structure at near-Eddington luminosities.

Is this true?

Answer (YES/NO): YES